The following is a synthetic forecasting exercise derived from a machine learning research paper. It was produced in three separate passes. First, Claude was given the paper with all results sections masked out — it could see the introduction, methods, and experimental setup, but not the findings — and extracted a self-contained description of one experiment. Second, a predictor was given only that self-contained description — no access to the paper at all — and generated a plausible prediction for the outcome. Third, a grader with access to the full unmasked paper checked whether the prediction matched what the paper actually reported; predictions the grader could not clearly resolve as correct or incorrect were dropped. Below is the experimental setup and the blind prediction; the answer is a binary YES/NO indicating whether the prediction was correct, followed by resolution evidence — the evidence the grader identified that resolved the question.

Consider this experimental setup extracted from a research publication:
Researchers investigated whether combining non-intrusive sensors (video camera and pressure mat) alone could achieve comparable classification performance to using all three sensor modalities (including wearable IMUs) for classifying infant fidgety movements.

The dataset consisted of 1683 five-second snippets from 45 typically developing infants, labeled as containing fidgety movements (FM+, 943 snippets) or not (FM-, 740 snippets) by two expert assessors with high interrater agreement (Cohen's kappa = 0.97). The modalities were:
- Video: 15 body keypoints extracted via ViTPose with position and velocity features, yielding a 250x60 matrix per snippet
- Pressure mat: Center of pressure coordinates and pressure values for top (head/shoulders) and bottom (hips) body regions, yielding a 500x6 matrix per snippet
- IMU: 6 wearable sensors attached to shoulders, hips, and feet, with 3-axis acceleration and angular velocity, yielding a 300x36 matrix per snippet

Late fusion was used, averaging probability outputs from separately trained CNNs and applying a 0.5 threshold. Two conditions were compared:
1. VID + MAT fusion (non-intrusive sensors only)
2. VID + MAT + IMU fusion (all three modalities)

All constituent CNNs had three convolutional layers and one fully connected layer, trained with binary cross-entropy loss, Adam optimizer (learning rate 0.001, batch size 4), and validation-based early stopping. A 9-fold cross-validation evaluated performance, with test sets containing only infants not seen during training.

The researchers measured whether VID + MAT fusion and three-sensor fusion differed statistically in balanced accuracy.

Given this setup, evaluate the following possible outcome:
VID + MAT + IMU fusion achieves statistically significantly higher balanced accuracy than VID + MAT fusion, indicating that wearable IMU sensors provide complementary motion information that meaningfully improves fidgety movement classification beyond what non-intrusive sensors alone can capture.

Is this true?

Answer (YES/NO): YES